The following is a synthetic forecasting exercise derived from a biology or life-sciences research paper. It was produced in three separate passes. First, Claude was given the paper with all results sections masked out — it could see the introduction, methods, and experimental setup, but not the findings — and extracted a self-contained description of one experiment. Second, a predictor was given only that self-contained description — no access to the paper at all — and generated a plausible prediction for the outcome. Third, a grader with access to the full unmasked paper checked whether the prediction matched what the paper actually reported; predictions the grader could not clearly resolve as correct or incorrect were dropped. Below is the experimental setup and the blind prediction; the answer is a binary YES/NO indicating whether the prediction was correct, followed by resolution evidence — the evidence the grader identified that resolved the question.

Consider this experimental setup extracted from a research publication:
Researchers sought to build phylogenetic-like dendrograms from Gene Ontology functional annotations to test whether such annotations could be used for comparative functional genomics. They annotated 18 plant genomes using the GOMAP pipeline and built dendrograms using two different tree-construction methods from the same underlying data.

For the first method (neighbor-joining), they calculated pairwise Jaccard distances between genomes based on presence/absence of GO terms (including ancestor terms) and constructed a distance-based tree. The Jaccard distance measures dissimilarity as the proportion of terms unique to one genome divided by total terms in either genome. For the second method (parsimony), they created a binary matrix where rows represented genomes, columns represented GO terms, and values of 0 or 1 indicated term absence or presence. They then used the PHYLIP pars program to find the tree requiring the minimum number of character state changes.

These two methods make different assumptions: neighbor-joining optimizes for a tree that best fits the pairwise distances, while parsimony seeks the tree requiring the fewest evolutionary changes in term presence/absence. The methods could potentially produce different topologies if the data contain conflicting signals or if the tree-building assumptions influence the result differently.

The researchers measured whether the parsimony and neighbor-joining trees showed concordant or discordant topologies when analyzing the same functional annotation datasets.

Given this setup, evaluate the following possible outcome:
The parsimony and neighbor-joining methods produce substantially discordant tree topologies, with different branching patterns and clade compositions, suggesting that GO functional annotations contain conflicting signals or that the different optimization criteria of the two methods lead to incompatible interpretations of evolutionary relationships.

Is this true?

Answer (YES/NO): NO